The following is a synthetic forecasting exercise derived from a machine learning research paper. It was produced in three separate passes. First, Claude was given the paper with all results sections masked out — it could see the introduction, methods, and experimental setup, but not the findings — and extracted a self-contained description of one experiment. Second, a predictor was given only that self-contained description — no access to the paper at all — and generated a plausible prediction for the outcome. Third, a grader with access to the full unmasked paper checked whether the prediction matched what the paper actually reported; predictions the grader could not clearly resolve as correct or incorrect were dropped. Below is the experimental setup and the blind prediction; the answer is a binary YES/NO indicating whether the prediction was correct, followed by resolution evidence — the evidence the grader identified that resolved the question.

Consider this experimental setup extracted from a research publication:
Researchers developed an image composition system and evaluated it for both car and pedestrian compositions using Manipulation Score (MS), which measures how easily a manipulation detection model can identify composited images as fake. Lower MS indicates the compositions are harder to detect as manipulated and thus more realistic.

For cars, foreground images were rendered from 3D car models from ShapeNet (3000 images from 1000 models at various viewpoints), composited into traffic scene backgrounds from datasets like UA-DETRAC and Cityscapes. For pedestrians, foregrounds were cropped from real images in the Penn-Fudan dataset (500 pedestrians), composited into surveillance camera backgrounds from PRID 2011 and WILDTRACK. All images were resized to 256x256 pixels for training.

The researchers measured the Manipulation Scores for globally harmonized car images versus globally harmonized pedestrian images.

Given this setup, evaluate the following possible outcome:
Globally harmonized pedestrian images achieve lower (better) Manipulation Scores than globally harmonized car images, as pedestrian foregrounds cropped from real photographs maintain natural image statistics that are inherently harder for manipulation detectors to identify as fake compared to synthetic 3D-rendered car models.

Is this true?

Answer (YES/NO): NO